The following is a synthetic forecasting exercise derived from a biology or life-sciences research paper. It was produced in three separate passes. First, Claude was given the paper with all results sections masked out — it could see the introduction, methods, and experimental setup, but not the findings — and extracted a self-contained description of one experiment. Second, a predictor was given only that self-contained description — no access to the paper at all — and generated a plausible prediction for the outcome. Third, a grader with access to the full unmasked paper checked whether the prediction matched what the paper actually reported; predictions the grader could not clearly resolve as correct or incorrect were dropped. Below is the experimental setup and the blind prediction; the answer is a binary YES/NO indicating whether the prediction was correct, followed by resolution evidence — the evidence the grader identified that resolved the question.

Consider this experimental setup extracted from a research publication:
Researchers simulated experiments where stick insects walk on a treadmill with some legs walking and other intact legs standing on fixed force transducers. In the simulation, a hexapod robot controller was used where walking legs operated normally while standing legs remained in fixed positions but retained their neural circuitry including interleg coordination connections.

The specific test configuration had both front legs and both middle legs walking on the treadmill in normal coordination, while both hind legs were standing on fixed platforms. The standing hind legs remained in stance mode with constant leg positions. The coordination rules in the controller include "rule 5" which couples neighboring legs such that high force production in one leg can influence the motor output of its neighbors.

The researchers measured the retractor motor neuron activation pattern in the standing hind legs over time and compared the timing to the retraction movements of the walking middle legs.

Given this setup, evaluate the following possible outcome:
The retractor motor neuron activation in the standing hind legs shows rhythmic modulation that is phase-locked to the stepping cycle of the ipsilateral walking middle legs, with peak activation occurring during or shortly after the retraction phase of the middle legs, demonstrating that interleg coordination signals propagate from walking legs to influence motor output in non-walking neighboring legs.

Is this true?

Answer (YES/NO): YES